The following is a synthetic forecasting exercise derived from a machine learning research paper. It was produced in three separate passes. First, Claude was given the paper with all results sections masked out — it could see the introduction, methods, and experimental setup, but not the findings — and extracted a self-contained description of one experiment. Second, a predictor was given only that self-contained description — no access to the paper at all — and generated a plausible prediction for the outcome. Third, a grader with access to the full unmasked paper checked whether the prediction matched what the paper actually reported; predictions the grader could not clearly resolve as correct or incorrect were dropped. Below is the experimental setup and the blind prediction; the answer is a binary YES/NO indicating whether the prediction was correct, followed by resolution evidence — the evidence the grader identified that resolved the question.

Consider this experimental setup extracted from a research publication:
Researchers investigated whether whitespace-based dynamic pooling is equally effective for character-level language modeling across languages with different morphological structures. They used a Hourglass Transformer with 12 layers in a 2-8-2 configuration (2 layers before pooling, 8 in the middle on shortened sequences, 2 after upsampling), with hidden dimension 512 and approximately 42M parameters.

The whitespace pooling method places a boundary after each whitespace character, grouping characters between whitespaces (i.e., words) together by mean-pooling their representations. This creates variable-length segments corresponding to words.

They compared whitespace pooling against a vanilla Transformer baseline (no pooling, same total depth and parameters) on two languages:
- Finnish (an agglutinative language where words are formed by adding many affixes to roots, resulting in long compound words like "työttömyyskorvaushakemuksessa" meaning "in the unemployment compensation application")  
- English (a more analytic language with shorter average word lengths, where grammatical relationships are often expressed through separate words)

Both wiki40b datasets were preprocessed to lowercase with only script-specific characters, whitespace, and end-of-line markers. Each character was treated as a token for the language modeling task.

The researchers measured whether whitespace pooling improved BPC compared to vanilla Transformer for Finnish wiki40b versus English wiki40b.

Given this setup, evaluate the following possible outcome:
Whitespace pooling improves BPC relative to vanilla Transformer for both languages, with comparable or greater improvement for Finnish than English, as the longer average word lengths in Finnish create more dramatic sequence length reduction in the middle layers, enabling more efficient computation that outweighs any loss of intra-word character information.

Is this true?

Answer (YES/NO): NO